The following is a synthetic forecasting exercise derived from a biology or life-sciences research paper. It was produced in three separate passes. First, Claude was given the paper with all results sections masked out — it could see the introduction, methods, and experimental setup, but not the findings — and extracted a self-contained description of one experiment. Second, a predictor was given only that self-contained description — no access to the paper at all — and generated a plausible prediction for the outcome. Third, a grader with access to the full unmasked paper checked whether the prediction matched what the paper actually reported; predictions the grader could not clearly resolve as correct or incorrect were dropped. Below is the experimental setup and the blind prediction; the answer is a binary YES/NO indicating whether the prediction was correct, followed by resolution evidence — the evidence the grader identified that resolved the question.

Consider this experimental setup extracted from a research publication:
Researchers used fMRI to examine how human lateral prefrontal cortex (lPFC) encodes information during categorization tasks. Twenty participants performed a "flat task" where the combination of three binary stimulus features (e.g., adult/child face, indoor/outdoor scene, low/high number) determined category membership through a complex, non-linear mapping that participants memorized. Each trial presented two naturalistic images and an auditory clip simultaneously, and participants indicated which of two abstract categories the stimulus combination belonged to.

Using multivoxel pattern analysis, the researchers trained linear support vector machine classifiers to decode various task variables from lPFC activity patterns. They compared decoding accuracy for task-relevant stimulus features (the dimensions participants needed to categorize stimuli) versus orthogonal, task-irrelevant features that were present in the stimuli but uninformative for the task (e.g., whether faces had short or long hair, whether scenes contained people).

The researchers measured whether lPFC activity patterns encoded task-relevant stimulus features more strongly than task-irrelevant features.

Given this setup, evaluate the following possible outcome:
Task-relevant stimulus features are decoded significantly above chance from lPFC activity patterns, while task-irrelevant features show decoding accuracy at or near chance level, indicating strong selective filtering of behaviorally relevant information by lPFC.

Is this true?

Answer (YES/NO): YES